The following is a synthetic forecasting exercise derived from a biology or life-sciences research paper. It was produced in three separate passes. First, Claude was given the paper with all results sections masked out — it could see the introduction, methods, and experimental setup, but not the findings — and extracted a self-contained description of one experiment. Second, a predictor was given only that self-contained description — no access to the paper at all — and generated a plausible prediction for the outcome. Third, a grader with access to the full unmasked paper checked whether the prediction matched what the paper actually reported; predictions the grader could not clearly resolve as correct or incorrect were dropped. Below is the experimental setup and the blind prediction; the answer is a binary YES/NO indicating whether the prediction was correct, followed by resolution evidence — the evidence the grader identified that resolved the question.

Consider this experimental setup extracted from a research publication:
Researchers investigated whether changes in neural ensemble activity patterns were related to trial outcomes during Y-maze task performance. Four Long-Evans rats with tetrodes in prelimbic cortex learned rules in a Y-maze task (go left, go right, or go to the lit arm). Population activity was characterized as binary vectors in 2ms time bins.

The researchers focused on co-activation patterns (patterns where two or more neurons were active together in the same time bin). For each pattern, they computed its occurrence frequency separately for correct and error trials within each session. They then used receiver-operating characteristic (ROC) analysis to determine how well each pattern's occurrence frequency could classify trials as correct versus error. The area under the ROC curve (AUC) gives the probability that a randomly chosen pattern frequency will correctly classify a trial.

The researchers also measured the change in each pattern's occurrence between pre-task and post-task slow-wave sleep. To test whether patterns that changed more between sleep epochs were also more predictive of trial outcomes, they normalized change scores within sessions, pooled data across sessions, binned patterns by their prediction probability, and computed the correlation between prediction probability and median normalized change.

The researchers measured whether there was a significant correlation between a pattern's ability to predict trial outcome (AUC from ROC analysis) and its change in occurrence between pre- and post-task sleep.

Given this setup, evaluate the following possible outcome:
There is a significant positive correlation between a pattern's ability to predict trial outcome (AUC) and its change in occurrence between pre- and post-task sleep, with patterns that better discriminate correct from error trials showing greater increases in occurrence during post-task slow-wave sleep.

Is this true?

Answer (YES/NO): NO